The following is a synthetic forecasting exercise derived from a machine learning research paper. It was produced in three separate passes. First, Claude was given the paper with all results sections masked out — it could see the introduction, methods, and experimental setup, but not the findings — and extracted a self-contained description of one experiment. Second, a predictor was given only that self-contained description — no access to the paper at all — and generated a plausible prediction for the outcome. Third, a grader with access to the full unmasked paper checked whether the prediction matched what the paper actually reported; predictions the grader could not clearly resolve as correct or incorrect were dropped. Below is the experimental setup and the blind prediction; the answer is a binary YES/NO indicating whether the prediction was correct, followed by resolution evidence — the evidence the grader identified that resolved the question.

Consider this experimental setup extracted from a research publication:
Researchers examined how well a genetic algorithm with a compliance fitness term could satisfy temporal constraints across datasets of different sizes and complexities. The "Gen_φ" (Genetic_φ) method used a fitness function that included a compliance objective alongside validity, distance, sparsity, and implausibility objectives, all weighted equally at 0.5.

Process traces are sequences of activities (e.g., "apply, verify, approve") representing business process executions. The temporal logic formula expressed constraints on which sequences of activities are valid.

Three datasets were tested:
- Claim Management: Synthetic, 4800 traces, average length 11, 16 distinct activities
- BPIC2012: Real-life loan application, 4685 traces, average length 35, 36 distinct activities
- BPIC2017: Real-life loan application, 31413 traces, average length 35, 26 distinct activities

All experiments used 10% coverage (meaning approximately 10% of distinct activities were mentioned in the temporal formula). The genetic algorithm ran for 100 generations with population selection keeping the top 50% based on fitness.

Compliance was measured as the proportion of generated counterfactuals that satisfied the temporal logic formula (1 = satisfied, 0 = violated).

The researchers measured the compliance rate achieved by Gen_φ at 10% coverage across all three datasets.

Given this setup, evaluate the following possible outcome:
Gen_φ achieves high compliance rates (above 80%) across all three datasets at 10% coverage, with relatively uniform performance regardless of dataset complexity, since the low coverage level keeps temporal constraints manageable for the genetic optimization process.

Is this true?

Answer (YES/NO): YES